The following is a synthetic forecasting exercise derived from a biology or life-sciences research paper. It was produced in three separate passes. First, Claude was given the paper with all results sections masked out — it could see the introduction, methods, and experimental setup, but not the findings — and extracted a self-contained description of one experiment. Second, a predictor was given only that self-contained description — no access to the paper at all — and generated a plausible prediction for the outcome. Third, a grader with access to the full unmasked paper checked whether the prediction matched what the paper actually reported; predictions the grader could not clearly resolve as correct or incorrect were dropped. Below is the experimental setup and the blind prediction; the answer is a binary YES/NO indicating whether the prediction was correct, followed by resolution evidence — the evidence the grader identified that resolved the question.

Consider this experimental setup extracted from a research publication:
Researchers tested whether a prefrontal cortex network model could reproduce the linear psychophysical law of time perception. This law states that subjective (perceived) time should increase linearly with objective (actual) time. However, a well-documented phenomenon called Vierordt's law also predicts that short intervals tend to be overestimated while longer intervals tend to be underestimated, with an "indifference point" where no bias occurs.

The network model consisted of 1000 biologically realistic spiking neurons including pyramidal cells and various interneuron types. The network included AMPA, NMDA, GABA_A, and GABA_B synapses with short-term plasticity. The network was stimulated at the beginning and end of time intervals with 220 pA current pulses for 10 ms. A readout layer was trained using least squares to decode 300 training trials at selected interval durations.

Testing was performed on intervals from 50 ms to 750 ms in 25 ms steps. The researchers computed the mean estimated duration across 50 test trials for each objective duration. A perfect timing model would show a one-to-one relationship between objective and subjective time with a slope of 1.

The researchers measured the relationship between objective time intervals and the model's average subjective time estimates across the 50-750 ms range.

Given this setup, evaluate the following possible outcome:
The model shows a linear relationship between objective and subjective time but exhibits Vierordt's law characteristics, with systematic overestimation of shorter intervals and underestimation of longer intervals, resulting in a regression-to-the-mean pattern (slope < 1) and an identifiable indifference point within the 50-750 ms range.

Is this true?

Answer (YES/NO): YES